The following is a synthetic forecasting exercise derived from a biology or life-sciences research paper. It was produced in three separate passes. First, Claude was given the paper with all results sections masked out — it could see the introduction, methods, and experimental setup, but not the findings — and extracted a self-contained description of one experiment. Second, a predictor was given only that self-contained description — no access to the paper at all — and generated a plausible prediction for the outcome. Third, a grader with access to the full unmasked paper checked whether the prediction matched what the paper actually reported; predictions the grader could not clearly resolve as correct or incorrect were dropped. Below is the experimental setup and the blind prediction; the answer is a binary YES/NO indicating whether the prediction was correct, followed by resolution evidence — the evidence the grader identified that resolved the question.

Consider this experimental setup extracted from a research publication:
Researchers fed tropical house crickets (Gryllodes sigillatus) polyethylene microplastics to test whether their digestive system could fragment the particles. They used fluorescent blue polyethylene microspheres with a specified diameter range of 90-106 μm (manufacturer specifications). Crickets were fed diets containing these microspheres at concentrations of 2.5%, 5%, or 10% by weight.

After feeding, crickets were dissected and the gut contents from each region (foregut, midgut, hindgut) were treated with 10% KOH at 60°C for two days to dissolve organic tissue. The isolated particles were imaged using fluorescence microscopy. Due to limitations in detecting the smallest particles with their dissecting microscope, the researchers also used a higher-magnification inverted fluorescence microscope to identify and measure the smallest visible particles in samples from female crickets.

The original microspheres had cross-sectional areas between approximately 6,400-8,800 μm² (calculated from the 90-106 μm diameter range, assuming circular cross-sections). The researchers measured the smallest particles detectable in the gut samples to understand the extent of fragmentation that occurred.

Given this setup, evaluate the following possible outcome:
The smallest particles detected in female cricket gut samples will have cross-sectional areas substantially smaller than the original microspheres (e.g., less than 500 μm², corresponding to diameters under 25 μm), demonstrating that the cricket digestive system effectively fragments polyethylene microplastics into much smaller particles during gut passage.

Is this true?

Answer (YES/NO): YES